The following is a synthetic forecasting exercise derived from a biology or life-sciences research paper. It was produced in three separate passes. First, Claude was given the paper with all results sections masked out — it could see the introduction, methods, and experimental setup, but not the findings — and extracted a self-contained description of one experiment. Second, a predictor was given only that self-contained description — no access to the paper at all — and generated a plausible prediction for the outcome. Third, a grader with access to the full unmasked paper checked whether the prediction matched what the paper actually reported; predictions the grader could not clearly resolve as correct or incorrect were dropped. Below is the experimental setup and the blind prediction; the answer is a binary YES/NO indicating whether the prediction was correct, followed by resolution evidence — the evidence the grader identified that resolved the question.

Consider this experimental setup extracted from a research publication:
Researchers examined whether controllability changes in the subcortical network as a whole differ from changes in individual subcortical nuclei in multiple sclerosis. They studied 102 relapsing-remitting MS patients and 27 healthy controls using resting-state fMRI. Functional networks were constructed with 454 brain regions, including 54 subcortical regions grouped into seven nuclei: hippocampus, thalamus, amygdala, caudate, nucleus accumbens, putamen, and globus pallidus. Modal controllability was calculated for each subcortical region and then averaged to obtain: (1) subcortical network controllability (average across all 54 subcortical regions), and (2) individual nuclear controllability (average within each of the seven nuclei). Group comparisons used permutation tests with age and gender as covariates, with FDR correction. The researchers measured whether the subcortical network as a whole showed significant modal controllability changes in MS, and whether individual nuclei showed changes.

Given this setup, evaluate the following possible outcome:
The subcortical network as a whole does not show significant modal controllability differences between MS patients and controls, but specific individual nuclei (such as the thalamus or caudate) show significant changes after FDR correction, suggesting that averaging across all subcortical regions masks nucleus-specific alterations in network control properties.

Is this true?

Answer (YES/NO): NO